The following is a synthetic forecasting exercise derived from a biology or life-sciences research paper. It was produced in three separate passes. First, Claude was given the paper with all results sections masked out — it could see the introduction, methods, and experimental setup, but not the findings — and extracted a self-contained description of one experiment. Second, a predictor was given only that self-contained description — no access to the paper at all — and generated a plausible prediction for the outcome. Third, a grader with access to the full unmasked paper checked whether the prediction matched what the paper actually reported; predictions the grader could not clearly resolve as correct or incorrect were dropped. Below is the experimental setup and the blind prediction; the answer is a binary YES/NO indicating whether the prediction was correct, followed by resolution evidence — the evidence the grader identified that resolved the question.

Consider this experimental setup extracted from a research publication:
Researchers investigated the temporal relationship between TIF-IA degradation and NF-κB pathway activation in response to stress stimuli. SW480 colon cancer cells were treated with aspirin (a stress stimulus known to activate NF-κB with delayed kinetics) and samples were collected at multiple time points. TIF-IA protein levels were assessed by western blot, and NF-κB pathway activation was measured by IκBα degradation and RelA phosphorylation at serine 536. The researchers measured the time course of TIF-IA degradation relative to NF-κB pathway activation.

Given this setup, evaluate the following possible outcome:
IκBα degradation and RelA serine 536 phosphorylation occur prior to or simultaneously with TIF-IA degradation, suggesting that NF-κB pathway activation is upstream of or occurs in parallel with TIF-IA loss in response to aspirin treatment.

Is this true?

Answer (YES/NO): NO